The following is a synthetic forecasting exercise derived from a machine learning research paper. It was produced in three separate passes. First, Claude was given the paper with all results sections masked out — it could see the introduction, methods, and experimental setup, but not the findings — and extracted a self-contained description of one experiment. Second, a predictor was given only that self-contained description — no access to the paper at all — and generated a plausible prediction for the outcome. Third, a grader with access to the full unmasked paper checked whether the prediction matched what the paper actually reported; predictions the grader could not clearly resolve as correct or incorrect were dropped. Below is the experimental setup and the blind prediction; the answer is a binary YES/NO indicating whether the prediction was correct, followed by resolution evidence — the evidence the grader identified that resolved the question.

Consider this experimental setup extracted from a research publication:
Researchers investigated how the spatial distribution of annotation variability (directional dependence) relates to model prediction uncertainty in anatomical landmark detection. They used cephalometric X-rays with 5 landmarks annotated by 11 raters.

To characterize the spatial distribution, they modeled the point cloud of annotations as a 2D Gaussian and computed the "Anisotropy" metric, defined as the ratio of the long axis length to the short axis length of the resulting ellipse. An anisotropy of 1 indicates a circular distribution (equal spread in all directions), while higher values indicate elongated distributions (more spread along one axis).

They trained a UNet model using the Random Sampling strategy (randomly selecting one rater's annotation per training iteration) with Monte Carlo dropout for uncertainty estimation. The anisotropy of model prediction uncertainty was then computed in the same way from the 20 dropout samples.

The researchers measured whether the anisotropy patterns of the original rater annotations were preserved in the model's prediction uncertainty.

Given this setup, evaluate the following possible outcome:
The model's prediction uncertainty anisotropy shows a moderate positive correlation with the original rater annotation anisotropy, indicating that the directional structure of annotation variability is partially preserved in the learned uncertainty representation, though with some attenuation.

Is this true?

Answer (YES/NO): NO